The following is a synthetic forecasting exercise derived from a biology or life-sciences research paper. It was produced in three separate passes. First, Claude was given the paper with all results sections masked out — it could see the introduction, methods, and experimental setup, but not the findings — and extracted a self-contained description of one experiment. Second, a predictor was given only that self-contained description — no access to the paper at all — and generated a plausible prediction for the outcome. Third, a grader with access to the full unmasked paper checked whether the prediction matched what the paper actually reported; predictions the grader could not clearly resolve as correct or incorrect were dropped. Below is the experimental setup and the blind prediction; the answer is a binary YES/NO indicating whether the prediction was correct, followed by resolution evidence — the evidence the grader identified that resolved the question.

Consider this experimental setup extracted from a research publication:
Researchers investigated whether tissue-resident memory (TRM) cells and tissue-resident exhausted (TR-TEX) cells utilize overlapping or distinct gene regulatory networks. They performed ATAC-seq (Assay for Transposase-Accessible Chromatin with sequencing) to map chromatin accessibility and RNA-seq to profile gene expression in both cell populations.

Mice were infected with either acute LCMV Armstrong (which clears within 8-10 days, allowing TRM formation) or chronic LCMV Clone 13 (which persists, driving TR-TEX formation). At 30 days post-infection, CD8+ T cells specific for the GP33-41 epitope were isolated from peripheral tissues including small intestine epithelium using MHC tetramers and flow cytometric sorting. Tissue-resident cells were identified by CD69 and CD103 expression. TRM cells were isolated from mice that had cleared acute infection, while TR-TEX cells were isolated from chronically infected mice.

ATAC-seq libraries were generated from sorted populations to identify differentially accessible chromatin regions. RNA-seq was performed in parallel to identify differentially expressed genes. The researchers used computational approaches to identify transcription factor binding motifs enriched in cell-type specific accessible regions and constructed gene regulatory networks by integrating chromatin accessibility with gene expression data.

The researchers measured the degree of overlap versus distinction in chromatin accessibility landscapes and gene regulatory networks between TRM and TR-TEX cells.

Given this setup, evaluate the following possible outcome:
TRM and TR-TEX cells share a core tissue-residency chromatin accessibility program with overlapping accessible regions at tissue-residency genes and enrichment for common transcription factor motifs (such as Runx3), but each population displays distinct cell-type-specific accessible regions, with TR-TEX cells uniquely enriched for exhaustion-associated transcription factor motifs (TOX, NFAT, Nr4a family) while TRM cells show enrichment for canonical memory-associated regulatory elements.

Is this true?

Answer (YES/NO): YES